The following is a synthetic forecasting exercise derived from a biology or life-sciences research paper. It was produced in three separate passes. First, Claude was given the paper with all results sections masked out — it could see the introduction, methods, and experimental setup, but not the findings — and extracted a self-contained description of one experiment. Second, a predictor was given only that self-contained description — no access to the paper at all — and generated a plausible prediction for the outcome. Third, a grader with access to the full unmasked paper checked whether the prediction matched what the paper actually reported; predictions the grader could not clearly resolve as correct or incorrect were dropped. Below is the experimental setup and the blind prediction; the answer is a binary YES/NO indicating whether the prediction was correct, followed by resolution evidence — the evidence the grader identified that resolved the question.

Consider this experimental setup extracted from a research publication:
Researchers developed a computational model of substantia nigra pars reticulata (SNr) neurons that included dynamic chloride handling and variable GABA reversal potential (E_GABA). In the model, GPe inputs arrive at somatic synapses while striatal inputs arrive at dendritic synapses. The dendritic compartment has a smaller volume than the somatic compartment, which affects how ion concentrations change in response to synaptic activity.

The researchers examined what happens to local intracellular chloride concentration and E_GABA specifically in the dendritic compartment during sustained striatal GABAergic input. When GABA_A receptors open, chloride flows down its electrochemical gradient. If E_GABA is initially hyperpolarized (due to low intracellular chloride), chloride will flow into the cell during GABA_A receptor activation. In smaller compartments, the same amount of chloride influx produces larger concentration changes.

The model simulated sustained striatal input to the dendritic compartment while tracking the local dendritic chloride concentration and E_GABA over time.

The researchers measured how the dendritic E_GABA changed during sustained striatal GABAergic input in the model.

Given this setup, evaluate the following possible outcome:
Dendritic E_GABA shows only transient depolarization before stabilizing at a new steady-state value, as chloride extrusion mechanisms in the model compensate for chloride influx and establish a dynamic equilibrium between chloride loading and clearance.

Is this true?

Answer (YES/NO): NO